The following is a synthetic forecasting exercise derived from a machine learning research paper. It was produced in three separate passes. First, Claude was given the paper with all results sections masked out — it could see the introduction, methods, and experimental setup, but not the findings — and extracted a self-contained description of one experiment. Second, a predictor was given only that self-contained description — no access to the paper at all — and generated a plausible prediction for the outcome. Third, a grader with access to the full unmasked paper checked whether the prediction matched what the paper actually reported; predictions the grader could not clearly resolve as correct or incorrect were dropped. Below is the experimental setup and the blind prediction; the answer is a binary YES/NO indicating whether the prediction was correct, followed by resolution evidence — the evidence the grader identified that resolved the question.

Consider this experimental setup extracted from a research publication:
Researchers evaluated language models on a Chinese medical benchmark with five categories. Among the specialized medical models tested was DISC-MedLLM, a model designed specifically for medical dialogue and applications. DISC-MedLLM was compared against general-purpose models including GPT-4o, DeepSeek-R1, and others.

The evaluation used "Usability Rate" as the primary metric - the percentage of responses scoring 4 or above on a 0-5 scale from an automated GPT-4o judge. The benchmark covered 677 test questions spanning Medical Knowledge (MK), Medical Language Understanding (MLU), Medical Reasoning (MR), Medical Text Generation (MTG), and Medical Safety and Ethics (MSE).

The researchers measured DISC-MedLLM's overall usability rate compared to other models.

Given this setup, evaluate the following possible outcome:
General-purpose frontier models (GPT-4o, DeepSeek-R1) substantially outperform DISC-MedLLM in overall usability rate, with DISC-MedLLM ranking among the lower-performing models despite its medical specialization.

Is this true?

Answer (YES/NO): YES